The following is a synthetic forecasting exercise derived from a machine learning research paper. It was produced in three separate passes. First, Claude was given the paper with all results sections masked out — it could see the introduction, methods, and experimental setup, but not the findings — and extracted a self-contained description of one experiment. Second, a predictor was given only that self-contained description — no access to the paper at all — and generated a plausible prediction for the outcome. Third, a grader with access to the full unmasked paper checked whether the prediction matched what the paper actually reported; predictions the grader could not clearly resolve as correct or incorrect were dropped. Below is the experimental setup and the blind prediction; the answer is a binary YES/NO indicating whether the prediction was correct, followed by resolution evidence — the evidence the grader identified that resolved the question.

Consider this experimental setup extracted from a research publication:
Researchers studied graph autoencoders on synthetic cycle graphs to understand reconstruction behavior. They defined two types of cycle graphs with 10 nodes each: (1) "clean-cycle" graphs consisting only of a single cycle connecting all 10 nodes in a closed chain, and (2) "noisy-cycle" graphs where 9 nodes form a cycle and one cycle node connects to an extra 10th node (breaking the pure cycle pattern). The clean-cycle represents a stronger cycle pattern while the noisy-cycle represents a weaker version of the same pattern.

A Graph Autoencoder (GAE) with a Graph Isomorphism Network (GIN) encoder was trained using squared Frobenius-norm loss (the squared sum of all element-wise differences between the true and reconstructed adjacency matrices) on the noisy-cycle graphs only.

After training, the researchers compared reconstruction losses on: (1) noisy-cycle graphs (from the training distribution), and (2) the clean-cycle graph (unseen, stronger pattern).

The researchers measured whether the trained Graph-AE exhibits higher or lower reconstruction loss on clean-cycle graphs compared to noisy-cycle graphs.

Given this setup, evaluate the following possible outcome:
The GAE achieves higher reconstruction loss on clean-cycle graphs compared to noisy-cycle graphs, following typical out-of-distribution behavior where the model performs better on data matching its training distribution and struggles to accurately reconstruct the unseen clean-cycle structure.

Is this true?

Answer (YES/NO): NO